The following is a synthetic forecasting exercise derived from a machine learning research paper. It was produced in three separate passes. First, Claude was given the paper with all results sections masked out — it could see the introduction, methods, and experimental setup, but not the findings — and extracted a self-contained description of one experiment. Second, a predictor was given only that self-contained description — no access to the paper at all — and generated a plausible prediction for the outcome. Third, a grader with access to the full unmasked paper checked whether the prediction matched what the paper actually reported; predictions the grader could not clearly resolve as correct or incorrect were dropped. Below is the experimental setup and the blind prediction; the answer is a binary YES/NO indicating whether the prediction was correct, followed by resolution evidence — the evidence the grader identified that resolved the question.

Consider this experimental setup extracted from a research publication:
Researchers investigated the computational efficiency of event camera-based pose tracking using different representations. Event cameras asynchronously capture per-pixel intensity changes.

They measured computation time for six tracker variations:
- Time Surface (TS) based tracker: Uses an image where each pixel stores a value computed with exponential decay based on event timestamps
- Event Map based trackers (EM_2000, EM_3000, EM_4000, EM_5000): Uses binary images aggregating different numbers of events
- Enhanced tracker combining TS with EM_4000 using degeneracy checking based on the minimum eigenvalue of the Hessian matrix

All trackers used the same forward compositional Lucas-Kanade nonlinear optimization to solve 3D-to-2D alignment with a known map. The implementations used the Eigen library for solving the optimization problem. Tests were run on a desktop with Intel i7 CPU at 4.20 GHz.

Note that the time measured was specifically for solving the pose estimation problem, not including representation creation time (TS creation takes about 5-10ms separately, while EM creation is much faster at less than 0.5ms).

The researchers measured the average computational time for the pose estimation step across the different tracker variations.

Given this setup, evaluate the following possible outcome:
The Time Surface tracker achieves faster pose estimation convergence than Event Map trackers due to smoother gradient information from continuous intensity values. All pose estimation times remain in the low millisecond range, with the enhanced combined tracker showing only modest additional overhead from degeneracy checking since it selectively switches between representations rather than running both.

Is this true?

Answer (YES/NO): NO